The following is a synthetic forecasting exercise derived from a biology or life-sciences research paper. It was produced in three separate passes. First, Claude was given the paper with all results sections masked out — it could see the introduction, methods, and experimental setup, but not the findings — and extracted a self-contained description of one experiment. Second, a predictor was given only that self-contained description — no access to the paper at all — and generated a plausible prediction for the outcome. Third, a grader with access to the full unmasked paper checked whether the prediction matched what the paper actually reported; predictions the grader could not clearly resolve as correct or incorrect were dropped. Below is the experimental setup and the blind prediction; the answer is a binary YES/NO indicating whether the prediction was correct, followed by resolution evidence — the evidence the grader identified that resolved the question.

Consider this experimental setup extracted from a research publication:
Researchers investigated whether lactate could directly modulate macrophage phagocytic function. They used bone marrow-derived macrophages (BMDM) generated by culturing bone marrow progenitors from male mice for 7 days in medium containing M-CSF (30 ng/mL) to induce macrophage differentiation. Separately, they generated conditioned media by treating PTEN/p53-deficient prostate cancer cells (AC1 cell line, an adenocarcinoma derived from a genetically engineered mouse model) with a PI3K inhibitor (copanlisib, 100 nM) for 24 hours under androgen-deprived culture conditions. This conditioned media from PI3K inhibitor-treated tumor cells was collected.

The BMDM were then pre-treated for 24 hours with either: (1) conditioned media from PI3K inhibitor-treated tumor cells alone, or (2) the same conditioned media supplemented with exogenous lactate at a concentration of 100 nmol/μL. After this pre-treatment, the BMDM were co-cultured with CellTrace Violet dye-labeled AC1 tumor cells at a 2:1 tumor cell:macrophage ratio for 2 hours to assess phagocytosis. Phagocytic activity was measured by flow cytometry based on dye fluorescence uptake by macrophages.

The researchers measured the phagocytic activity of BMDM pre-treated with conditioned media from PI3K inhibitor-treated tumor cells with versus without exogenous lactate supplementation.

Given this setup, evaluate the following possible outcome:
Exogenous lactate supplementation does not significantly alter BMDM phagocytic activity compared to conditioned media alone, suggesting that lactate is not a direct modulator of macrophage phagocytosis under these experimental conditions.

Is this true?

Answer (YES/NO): NO